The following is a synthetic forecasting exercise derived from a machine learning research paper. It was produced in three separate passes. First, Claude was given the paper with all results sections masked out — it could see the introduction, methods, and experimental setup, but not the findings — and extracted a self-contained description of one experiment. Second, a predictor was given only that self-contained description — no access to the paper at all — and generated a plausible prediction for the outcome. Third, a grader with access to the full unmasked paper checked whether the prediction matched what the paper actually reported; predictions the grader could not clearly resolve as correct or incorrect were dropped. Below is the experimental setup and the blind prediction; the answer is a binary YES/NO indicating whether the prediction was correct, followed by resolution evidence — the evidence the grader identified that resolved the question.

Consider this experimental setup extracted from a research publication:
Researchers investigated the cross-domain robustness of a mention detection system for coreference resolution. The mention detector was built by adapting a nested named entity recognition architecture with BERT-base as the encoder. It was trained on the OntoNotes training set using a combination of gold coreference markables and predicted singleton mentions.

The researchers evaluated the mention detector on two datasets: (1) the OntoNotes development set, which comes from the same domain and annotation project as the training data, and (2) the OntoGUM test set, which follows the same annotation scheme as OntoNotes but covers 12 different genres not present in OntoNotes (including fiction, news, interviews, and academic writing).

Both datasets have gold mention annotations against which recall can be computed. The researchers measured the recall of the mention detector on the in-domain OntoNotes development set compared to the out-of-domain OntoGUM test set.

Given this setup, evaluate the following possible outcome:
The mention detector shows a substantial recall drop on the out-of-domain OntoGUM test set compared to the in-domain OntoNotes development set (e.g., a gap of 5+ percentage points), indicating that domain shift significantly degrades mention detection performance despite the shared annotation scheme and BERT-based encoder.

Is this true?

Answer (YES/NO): NO